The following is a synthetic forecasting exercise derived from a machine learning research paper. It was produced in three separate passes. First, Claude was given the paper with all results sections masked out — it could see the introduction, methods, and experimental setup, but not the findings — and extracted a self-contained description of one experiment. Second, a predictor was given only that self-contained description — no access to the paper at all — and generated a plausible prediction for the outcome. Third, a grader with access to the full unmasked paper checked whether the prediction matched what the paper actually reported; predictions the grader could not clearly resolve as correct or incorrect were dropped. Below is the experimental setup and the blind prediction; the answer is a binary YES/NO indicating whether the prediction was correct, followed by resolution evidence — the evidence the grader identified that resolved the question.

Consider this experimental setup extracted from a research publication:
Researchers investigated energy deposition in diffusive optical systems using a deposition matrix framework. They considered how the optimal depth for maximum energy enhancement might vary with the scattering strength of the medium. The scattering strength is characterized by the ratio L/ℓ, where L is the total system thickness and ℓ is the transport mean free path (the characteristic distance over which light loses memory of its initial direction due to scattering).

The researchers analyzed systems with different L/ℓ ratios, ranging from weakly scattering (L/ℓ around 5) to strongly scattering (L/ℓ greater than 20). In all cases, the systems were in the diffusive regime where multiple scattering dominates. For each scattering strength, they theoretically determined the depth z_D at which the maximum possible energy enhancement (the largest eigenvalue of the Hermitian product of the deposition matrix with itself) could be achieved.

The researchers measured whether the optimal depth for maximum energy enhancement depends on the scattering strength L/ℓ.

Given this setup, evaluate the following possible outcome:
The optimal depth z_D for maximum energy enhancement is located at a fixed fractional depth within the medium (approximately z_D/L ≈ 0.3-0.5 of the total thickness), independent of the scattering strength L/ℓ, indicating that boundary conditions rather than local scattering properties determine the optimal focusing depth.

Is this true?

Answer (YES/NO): NO